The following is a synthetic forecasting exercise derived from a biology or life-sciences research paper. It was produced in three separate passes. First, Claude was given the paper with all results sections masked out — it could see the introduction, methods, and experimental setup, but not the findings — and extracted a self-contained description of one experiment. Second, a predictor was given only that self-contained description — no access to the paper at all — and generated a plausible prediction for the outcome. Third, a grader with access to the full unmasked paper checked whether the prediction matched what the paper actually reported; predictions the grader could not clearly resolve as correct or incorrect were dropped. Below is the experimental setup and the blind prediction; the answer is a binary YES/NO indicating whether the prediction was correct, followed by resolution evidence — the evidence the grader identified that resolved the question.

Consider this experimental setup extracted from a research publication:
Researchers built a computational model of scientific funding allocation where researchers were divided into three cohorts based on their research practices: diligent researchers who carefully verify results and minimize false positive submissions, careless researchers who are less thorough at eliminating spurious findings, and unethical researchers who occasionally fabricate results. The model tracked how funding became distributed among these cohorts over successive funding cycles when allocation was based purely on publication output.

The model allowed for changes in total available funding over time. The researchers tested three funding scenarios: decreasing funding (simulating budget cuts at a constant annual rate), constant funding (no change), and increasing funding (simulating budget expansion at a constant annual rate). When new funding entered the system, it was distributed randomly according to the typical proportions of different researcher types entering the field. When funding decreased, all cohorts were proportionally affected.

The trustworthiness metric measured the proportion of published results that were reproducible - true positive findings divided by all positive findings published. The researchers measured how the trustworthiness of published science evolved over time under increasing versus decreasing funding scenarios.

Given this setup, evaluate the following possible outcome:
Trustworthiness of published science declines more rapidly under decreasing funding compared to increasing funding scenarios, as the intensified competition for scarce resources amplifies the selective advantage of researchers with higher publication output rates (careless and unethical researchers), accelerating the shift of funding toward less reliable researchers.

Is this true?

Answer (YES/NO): NO